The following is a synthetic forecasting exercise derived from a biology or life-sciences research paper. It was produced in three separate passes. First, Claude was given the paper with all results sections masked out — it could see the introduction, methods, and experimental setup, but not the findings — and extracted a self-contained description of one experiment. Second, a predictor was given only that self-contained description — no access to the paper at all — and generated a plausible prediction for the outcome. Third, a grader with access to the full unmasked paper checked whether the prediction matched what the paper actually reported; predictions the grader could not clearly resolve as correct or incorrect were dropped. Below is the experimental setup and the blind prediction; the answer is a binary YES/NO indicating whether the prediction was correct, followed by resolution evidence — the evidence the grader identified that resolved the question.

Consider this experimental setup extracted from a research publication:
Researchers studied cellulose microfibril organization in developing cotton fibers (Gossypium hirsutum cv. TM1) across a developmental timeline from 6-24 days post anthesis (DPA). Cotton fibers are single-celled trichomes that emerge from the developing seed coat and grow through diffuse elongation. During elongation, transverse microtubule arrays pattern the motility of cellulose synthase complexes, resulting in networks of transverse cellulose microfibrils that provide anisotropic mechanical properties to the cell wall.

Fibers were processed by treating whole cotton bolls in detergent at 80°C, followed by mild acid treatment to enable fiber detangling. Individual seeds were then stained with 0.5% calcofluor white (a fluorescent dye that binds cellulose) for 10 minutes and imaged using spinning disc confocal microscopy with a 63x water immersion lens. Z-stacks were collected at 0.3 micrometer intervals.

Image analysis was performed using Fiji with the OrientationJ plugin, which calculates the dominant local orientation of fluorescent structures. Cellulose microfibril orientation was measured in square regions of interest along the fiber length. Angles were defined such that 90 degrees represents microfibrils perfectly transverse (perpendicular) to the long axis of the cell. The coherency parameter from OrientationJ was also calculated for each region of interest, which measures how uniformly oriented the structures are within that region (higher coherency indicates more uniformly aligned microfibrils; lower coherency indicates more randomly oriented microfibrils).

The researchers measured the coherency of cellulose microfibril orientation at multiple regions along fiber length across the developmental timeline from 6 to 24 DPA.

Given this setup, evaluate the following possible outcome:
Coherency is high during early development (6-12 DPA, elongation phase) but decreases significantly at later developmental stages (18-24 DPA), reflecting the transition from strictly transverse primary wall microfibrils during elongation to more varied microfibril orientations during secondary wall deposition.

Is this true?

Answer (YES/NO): NO